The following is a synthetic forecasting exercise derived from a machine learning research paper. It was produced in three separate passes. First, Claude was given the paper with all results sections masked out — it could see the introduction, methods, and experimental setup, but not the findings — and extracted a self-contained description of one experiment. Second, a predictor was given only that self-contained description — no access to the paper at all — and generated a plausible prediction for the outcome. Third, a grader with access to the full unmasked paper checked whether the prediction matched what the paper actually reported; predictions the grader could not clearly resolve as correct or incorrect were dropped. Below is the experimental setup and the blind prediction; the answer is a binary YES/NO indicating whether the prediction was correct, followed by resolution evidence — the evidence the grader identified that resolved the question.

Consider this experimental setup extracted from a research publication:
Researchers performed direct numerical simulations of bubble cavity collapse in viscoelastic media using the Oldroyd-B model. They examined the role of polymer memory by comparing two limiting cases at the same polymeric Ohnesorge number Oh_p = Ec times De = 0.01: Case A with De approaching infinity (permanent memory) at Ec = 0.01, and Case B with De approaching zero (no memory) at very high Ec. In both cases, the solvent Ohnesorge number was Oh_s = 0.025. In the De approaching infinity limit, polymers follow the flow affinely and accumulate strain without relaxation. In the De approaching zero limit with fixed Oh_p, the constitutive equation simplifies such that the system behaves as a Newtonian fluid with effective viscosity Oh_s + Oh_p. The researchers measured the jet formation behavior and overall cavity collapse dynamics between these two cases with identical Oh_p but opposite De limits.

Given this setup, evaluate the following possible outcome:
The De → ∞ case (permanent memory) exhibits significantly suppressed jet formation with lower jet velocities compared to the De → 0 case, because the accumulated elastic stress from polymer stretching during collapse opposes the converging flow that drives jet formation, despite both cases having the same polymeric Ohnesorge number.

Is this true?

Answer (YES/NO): YES